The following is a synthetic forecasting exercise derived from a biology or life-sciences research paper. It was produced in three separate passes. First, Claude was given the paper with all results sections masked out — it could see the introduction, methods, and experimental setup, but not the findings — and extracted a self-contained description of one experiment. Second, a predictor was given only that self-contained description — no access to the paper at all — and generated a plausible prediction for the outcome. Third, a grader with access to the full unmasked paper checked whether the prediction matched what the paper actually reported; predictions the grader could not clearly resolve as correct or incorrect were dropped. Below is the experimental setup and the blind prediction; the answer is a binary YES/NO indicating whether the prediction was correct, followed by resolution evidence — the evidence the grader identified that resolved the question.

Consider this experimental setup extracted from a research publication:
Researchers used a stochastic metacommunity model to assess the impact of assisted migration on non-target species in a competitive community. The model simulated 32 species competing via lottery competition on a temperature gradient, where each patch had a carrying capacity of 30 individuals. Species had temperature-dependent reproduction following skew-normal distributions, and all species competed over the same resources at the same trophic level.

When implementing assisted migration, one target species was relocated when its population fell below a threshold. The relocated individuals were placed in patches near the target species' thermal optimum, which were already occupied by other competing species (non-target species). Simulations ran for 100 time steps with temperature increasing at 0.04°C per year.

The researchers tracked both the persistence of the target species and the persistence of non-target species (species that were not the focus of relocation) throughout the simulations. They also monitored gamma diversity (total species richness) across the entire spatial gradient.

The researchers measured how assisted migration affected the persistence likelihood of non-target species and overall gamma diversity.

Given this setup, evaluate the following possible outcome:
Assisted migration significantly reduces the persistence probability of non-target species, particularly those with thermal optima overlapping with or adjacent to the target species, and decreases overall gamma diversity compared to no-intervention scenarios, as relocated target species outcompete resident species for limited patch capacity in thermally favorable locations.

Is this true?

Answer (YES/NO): NO